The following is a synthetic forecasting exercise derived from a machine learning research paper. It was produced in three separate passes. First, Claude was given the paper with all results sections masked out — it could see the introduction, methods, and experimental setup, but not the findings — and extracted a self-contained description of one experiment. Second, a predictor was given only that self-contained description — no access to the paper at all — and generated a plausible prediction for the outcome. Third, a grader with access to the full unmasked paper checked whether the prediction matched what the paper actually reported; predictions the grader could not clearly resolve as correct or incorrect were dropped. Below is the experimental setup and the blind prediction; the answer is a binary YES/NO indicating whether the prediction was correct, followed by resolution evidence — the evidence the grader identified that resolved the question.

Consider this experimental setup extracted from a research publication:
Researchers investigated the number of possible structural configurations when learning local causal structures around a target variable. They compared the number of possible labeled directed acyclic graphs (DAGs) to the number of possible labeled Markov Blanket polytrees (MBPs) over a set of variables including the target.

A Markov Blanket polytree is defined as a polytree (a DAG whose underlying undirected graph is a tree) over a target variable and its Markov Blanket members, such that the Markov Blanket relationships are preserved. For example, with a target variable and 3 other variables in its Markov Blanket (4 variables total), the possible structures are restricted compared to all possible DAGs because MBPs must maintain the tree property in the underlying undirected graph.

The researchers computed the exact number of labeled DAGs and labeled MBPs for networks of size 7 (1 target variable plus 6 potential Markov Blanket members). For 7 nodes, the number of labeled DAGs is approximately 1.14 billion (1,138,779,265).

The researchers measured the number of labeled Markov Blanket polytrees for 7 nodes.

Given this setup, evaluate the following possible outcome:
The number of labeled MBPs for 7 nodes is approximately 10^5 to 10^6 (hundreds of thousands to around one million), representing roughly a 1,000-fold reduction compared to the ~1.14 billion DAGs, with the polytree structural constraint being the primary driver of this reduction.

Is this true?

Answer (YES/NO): NO